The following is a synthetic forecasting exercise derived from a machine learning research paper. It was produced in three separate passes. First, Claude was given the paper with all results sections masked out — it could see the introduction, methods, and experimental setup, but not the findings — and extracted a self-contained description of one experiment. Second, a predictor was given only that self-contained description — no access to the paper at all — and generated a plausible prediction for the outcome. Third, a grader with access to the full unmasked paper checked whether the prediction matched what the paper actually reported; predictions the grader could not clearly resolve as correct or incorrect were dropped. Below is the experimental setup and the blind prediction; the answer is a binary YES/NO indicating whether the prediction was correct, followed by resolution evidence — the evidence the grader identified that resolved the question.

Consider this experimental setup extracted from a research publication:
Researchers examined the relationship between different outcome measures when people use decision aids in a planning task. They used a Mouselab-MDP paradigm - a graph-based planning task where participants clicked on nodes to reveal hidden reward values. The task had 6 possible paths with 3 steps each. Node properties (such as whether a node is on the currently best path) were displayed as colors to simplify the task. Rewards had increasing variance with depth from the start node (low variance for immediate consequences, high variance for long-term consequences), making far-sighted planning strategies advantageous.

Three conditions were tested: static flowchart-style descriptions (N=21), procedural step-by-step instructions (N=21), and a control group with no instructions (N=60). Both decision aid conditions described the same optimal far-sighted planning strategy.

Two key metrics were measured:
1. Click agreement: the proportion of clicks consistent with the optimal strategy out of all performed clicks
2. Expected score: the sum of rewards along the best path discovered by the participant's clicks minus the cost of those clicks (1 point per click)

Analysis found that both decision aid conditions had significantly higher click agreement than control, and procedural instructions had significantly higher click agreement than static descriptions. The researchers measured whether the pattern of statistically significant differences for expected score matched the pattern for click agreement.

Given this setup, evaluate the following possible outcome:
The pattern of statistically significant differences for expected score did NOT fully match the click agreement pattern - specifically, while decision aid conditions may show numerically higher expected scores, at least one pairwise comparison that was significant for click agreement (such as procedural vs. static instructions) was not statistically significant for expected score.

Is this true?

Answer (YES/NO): YES